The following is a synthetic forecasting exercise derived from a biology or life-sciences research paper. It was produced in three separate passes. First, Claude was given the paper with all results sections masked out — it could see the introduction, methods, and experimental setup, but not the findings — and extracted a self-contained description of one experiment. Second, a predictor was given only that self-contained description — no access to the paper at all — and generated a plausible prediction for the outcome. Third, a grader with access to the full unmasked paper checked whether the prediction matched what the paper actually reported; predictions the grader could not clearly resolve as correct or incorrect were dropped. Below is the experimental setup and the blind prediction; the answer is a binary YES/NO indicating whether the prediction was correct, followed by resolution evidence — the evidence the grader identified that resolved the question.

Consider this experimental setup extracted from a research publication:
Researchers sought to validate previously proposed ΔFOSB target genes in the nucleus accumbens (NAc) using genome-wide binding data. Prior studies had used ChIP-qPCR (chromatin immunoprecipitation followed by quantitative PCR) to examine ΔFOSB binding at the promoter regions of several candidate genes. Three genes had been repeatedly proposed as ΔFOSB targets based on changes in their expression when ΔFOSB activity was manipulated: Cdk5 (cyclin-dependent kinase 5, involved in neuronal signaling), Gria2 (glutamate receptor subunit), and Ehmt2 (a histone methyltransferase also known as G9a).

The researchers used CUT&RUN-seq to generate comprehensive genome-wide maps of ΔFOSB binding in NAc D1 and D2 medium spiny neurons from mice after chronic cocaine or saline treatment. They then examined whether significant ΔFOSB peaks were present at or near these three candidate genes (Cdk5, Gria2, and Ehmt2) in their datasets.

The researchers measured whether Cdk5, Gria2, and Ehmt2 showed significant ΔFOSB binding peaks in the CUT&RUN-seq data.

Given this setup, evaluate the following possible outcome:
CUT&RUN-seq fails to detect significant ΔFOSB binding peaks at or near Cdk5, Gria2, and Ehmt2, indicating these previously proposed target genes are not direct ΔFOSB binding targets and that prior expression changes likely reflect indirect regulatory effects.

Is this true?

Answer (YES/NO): YES